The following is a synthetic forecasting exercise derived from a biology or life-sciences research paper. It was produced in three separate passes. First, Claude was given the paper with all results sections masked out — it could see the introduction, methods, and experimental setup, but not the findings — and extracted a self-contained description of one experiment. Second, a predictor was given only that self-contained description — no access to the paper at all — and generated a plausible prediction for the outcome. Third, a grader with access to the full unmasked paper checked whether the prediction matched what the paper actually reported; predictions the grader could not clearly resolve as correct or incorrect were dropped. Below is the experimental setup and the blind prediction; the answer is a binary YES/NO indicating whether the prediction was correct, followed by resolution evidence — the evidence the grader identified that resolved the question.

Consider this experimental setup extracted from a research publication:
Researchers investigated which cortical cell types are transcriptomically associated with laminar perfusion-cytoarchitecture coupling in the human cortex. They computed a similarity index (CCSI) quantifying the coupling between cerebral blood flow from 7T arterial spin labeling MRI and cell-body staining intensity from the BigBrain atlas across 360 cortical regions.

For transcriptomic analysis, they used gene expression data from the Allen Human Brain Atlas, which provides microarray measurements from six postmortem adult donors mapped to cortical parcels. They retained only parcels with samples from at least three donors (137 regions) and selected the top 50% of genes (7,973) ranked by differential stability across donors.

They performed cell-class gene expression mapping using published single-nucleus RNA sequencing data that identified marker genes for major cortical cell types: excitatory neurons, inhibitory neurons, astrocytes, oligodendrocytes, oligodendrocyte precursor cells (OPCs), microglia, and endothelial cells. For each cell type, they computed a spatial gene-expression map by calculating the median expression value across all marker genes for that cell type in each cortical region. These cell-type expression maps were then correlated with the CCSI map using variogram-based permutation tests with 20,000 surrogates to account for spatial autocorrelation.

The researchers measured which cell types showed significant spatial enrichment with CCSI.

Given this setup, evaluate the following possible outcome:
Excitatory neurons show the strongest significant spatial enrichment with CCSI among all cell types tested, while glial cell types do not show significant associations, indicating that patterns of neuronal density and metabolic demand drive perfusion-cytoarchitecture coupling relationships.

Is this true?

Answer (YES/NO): NO